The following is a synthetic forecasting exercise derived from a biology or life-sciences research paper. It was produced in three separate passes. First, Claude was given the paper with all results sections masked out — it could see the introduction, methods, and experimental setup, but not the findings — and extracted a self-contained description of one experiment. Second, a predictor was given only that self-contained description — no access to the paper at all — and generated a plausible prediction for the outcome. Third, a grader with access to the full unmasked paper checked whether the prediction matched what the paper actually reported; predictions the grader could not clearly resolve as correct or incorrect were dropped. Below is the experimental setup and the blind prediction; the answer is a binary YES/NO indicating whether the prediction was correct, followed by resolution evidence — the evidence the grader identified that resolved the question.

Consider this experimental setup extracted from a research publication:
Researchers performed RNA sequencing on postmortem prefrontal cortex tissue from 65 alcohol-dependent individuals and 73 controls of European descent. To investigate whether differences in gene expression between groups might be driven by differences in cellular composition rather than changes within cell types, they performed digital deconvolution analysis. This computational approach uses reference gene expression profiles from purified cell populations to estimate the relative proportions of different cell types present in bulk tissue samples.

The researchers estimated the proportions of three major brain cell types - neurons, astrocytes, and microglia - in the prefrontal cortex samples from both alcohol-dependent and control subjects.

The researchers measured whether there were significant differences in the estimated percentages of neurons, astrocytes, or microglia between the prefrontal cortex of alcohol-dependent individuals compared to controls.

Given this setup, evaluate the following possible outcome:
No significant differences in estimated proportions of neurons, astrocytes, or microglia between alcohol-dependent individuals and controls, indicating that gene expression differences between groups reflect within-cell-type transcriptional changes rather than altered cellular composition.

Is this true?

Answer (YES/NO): YES